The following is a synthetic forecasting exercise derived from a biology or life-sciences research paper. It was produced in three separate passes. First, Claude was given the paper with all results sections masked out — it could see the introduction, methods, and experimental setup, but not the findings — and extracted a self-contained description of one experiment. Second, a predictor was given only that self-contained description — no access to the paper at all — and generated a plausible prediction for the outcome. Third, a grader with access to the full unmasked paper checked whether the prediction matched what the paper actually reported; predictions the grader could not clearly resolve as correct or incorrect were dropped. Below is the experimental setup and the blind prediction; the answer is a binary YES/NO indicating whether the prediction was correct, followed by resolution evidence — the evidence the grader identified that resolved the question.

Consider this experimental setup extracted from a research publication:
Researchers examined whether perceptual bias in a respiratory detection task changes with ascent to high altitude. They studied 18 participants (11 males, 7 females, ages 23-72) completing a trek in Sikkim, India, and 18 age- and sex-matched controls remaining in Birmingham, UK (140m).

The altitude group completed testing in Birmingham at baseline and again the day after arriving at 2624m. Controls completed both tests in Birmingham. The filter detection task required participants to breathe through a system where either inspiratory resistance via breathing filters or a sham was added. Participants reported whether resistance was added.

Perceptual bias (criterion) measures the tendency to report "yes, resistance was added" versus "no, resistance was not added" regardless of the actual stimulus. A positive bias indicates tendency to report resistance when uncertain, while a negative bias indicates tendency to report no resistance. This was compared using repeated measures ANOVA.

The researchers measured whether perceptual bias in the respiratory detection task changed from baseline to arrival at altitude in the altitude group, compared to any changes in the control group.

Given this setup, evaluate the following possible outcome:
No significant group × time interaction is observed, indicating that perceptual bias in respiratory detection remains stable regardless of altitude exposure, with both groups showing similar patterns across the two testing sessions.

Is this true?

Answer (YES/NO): YES